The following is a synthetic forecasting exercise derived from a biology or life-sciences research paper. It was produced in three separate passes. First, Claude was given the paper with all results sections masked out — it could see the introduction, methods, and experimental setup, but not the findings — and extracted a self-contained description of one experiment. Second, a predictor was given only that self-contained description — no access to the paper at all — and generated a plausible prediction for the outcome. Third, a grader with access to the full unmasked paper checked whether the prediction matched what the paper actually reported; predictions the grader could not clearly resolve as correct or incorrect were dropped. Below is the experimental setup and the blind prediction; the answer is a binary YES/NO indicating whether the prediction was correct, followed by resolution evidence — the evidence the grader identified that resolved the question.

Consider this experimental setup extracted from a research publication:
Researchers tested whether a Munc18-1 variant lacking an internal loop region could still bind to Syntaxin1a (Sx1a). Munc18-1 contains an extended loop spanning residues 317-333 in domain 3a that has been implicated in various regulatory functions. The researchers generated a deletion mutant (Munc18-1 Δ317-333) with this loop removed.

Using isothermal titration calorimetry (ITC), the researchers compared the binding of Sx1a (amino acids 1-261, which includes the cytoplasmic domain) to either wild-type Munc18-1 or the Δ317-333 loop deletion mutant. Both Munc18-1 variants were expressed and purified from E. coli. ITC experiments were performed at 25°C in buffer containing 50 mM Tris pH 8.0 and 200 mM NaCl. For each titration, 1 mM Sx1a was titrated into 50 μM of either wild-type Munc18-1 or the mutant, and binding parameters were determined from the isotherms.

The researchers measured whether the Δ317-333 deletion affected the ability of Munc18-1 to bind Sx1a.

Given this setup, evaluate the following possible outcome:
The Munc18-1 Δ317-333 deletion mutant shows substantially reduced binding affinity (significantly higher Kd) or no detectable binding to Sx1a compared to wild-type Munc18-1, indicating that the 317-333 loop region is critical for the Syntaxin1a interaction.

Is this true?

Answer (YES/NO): NO